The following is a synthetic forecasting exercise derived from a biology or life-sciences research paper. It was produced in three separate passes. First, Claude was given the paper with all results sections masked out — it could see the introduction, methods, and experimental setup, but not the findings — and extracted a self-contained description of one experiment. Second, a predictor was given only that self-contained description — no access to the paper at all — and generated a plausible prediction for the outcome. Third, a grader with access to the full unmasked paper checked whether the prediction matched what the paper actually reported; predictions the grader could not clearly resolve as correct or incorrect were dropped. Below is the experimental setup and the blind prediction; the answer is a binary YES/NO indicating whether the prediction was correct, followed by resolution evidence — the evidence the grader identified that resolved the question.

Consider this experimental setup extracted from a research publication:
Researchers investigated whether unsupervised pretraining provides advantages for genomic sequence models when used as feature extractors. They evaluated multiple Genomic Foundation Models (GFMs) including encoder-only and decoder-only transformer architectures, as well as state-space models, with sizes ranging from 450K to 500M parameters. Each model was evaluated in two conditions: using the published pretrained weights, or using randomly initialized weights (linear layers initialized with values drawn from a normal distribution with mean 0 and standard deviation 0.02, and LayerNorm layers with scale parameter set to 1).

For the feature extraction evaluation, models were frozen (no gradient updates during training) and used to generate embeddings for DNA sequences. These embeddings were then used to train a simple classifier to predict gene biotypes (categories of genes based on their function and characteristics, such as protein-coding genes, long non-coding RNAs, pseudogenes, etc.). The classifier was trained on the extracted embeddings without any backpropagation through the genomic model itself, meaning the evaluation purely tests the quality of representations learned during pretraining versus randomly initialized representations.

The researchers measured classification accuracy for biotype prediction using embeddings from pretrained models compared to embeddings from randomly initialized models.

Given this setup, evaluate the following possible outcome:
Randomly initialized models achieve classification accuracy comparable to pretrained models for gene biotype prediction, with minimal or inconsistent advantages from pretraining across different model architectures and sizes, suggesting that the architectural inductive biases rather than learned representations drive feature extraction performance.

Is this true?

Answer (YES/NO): YES